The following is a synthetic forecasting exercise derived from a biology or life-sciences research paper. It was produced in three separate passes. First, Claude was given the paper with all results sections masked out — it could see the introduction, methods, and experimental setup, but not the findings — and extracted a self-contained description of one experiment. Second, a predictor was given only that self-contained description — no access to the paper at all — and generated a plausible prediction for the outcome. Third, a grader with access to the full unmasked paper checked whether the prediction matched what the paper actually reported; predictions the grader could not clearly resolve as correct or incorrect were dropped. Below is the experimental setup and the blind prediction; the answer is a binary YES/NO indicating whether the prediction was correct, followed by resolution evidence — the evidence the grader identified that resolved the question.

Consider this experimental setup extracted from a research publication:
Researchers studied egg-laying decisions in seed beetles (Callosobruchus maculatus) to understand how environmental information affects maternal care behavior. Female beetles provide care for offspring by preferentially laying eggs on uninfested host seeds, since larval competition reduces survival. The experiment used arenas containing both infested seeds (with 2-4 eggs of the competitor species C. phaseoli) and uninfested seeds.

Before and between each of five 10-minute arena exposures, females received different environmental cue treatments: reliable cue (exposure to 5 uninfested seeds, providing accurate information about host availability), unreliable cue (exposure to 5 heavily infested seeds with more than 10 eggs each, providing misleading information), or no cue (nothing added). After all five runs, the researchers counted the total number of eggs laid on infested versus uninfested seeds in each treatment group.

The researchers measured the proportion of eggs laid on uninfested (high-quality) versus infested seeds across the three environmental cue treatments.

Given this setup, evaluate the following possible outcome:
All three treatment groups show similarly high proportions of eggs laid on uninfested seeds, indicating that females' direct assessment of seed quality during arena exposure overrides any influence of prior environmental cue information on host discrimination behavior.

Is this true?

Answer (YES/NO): NO